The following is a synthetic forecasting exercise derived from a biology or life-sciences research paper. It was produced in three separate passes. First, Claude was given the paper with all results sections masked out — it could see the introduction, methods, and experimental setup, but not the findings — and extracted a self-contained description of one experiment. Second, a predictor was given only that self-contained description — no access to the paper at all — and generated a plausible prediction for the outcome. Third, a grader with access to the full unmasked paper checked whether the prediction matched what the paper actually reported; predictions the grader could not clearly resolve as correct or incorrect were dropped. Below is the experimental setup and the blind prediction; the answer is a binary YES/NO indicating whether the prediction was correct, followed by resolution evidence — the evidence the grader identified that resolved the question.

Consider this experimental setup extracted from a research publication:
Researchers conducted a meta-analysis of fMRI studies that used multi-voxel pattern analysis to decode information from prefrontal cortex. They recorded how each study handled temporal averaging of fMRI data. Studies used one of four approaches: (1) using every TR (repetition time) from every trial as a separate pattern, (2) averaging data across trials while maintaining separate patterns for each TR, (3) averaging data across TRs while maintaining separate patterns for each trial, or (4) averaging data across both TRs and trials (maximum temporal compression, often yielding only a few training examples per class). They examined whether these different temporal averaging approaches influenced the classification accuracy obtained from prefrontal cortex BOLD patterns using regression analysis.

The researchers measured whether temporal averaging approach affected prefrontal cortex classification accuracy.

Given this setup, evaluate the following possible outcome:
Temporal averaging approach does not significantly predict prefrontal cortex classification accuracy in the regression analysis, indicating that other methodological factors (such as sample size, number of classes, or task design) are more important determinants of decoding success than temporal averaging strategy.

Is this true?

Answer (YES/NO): NO